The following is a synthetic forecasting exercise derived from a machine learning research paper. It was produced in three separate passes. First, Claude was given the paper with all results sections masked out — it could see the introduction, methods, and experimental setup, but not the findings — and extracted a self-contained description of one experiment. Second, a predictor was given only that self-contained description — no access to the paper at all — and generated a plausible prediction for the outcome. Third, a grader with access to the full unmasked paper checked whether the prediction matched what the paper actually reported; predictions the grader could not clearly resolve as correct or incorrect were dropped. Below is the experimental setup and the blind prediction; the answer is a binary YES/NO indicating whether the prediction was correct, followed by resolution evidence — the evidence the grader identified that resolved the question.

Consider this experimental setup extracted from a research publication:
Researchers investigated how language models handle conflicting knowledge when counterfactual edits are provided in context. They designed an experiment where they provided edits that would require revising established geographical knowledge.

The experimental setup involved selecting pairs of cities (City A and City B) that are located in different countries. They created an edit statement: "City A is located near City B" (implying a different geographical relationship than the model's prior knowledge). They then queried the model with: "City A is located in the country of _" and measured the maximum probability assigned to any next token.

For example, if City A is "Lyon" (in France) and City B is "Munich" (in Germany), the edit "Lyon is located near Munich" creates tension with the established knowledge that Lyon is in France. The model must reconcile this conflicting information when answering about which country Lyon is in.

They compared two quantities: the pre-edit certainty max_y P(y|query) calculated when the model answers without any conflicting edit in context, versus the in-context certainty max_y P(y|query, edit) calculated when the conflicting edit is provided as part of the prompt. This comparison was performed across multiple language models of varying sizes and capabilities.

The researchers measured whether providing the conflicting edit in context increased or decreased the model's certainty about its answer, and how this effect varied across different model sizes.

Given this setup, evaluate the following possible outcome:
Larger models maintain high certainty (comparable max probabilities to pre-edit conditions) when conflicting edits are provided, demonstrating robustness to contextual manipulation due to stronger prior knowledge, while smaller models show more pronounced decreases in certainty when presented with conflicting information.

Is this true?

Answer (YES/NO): NO